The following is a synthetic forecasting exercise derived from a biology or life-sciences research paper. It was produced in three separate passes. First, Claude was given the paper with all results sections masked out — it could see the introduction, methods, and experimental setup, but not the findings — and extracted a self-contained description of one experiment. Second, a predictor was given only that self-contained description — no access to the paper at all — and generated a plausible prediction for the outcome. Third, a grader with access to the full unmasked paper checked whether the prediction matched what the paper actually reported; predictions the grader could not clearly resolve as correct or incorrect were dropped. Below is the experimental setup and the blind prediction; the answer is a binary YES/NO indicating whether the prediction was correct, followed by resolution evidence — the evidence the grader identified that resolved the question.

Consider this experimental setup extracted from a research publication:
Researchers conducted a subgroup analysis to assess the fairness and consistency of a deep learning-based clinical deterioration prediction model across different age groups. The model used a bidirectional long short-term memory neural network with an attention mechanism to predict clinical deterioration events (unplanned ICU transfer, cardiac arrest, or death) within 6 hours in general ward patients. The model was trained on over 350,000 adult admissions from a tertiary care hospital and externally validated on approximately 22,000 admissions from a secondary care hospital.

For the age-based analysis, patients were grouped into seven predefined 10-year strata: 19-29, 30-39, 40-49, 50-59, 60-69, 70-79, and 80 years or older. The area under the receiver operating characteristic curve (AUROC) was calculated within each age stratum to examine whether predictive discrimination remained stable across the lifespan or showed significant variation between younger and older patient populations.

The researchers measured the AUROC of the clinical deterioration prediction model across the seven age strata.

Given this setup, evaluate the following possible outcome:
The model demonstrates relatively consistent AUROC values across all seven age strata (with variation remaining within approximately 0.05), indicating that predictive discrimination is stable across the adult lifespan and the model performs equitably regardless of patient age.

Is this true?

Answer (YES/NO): NO